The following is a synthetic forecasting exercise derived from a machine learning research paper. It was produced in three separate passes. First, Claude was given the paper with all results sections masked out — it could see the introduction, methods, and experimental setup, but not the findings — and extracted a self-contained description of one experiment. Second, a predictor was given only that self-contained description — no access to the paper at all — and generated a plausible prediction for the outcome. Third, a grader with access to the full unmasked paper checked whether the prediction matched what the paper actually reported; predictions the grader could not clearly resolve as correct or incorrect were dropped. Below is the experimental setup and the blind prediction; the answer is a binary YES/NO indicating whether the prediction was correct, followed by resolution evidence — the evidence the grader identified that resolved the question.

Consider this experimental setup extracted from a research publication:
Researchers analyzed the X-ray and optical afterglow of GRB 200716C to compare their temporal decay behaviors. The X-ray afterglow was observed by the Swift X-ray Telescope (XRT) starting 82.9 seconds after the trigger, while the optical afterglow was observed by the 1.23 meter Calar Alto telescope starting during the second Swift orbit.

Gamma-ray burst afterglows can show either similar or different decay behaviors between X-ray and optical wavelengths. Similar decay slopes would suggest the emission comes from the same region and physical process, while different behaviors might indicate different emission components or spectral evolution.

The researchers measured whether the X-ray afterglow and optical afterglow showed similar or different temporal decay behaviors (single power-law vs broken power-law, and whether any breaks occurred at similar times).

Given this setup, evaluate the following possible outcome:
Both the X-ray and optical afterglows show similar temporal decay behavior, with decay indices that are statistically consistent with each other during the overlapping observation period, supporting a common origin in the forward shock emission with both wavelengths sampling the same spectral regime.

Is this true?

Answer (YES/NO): NO